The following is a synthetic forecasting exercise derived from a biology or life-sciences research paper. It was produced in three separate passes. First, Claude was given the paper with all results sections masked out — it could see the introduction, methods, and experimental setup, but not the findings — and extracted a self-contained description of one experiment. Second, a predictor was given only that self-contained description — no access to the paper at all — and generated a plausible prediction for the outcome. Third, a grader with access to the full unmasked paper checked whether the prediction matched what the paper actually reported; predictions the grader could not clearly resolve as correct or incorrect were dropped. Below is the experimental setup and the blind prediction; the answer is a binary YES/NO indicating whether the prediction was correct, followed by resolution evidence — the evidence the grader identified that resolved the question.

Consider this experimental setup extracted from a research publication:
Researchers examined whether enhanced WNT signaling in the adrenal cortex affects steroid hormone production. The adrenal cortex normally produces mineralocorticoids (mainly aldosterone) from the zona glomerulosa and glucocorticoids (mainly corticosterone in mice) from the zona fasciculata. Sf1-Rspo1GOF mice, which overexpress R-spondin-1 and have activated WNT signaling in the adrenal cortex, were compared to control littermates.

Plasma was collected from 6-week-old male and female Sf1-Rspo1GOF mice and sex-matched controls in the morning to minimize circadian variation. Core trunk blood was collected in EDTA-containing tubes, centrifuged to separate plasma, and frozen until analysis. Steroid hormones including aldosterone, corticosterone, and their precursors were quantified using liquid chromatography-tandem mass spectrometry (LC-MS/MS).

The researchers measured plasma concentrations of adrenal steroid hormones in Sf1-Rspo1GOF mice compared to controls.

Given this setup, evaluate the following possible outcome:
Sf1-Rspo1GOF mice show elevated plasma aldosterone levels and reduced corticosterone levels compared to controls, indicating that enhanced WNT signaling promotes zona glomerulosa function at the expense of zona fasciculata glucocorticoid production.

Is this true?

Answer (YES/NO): NO